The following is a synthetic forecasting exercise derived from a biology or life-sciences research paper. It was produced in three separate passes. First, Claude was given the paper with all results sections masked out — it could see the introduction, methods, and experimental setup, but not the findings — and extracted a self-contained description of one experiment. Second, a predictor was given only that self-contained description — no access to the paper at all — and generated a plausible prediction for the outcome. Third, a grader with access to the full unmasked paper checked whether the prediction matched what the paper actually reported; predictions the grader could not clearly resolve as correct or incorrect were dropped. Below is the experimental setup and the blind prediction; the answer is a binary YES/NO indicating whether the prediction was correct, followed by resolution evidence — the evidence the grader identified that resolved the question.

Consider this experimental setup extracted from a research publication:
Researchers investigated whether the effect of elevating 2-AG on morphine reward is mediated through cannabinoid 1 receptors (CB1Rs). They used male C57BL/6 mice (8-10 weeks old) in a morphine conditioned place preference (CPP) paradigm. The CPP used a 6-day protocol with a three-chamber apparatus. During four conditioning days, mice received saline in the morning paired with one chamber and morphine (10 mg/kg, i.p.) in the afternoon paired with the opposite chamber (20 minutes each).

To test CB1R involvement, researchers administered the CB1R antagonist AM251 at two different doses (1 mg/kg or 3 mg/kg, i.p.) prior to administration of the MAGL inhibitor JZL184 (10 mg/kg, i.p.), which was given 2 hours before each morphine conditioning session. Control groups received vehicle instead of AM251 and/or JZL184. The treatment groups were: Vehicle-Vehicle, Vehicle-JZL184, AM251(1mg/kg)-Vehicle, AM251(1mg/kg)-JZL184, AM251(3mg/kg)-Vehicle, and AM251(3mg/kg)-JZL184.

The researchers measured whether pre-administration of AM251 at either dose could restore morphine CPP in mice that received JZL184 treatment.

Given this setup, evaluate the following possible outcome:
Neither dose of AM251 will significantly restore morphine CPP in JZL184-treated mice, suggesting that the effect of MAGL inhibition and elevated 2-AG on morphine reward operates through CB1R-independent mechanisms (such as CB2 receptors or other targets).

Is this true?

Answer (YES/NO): NO